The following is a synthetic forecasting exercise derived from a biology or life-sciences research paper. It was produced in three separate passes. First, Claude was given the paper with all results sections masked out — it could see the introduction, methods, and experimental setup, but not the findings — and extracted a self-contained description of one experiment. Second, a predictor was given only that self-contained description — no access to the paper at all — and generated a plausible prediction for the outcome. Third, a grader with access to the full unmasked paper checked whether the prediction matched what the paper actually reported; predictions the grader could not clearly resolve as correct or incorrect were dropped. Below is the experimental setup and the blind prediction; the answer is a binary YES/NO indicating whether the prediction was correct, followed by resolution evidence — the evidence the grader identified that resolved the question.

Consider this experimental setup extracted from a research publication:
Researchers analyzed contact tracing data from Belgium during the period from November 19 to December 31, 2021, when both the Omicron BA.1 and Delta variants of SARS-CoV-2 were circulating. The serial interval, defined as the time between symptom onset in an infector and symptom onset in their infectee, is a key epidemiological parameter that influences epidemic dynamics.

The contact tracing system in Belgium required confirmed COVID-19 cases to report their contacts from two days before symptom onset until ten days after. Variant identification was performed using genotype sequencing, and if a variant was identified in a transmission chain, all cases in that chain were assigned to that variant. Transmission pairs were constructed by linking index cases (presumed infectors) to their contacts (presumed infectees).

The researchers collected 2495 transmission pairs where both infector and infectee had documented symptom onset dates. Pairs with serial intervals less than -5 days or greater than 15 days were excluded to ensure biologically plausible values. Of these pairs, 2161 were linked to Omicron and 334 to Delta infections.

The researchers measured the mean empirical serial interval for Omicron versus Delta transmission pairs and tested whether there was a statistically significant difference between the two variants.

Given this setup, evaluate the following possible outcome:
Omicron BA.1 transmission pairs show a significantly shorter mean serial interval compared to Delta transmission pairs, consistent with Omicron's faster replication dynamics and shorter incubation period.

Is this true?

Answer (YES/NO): YES